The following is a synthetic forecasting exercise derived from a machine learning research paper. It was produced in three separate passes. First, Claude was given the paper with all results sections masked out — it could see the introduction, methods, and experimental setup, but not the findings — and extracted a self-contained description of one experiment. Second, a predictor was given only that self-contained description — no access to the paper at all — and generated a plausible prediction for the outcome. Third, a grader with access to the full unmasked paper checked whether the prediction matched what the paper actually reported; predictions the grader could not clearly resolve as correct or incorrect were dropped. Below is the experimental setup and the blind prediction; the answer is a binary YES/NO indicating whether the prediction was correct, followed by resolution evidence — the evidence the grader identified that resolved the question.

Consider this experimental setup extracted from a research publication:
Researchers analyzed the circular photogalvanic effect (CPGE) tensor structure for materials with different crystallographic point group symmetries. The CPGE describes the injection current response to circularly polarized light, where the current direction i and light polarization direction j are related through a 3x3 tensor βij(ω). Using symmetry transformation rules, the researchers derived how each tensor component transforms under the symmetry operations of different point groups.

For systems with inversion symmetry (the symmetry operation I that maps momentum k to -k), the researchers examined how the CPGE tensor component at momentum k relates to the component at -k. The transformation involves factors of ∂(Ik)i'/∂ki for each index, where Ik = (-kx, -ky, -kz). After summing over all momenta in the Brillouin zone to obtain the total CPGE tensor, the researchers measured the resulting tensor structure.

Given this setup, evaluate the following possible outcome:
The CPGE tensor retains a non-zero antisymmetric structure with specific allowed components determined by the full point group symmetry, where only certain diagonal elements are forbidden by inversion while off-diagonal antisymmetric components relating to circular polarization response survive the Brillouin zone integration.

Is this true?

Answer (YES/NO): NO